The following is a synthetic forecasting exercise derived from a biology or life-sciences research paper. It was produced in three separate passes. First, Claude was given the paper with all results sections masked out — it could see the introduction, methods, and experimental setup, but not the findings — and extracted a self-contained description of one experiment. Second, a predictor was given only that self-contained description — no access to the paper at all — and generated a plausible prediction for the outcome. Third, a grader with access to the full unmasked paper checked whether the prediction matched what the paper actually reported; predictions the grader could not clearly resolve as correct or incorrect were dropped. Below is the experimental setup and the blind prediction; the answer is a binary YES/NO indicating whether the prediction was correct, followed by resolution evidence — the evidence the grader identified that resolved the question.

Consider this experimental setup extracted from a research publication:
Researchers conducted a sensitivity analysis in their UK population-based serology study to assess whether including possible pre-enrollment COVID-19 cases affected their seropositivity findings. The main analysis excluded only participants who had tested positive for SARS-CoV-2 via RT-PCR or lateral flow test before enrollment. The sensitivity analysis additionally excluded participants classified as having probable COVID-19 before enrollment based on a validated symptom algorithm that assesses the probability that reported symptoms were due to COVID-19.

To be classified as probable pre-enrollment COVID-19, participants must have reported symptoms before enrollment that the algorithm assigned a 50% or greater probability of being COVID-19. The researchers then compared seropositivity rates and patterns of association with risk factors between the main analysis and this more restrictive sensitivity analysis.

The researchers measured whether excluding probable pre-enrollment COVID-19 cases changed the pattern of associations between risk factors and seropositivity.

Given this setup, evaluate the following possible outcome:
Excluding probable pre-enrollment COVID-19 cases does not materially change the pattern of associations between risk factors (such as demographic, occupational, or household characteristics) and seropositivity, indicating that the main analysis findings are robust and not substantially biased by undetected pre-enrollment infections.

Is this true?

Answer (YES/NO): YES